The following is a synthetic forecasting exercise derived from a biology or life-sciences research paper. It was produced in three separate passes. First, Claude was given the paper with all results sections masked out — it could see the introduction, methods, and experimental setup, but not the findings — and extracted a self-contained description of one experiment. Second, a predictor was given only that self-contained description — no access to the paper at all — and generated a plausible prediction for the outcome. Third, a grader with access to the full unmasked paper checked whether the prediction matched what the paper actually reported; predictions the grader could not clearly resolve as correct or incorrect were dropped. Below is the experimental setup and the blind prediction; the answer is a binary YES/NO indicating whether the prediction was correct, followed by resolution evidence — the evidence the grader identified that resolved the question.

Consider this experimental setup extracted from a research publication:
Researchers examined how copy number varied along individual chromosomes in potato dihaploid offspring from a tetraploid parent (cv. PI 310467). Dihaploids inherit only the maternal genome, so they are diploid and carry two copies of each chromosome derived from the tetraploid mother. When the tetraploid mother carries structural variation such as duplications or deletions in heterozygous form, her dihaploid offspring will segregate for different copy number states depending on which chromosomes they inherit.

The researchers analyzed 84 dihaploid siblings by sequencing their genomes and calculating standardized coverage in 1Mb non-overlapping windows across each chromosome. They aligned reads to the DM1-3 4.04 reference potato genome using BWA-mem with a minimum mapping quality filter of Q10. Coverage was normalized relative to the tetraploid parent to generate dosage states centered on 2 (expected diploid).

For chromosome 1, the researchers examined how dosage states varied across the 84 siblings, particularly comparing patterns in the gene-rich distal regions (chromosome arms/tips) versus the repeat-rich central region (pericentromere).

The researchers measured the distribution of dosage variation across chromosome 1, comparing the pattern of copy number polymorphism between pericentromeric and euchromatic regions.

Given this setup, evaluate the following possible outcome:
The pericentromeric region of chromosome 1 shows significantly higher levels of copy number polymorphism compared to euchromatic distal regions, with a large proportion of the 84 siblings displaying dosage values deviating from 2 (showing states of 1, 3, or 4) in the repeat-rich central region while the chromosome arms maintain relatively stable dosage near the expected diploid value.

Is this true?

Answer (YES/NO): YES